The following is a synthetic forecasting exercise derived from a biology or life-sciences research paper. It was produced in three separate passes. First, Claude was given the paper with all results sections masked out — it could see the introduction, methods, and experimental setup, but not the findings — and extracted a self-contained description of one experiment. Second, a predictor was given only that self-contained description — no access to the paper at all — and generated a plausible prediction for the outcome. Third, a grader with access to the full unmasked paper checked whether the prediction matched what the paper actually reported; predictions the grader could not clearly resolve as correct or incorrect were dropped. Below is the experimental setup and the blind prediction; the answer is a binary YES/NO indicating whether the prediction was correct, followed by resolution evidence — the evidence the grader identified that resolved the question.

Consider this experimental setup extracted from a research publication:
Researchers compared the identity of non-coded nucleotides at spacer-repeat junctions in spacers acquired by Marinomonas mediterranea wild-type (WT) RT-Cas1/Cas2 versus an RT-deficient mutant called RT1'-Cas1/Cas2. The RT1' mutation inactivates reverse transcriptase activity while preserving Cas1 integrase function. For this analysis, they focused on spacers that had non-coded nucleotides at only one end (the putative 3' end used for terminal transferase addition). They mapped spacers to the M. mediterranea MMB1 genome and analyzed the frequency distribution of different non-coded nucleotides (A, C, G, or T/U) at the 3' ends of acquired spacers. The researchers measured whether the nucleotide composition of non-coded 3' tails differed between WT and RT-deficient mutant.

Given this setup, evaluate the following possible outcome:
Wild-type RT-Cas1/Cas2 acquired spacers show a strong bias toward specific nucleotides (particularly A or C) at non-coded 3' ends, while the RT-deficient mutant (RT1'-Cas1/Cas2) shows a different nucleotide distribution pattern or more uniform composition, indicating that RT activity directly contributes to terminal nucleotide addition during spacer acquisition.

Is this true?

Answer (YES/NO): NO